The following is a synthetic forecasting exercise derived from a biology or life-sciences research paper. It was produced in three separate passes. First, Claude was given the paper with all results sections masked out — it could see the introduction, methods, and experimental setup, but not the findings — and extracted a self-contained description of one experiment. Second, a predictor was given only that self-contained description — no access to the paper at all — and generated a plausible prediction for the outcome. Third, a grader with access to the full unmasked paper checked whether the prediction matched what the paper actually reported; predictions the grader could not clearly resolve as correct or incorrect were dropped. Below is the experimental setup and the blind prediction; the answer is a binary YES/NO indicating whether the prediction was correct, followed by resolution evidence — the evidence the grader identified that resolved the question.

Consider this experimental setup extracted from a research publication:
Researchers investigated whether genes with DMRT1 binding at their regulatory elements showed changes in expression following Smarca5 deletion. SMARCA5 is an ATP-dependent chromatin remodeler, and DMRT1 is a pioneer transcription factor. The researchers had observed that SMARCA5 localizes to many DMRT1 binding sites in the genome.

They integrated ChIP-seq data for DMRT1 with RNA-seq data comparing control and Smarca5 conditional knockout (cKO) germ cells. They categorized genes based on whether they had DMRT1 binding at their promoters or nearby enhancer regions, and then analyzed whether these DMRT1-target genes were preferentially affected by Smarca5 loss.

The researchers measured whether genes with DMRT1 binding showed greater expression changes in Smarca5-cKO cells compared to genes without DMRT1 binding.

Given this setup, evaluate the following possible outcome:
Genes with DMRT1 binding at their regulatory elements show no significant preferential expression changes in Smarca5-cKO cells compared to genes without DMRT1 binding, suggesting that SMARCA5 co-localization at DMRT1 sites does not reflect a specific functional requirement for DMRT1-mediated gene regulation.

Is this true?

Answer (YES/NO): NO